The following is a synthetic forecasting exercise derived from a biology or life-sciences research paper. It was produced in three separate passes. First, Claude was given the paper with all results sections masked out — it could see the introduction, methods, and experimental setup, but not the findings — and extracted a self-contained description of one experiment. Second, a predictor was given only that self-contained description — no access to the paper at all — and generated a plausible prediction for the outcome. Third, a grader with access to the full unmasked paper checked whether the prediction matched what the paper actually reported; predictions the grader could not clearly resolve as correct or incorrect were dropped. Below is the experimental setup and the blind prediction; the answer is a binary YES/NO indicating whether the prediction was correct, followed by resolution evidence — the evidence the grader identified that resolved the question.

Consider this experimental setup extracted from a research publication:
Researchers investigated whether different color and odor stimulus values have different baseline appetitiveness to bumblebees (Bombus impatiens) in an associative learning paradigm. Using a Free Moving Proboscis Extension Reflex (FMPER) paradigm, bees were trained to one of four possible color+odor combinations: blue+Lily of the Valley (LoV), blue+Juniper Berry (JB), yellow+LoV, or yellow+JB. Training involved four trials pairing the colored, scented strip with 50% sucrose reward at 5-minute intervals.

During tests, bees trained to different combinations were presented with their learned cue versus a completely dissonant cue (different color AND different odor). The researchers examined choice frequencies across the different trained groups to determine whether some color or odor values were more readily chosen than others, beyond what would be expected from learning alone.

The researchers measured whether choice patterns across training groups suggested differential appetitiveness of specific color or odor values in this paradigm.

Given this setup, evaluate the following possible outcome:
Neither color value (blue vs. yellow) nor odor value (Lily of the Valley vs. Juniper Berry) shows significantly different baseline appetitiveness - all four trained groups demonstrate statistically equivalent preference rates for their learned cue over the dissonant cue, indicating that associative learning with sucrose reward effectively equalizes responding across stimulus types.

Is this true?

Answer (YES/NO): NO